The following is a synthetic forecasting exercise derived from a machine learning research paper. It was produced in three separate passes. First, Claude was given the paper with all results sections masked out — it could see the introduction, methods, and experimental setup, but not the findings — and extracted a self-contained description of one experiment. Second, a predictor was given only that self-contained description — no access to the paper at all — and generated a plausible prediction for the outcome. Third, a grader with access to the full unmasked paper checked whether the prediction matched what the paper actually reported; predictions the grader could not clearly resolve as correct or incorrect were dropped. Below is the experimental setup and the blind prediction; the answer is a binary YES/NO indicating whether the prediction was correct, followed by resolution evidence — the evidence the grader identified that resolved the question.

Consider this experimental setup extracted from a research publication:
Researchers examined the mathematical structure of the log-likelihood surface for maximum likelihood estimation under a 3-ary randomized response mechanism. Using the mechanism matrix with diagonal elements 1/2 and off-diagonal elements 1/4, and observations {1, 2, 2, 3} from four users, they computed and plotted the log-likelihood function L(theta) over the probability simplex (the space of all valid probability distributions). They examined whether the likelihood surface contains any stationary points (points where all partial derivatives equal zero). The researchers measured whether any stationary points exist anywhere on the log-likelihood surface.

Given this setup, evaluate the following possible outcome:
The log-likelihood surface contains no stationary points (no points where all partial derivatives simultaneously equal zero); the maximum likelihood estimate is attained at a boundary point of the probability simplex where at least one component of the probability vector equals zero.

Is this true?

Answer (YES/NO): YES